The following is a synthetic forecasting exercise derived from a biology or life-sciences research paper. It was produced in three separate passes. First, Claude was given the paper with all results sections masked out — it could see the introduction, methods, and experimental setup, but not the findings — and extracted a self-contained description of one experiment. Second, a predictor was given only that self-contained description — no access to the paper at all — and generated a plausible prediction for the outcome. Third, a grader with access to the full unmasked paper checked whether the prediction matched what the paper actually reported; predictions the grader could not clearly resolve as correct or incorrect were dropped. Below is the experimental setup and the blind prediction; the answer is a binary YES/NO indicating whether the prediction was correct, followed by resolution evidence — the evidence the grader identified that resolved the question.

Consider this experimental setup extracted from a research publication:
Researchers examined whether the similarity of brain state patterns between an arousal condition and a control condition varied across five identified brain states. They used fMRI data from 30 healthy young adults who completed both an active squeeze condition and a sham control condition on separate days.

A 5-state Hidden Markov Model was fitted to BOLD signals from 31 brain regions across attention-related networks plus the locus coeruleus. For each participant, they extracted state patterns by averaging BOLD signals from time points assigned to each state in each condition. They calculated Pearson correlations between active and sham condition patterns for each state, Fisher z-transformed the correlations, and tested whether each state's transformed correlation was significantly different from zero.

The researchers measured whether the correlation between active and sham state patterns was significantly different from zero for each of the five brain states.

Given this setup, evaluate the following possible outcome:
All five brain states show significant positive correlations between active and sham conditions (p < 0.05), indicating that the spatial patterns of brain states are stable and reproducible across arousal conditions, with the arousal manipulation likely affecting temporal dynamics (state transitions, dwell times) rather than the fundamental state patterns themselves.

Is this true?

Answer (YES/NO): NO